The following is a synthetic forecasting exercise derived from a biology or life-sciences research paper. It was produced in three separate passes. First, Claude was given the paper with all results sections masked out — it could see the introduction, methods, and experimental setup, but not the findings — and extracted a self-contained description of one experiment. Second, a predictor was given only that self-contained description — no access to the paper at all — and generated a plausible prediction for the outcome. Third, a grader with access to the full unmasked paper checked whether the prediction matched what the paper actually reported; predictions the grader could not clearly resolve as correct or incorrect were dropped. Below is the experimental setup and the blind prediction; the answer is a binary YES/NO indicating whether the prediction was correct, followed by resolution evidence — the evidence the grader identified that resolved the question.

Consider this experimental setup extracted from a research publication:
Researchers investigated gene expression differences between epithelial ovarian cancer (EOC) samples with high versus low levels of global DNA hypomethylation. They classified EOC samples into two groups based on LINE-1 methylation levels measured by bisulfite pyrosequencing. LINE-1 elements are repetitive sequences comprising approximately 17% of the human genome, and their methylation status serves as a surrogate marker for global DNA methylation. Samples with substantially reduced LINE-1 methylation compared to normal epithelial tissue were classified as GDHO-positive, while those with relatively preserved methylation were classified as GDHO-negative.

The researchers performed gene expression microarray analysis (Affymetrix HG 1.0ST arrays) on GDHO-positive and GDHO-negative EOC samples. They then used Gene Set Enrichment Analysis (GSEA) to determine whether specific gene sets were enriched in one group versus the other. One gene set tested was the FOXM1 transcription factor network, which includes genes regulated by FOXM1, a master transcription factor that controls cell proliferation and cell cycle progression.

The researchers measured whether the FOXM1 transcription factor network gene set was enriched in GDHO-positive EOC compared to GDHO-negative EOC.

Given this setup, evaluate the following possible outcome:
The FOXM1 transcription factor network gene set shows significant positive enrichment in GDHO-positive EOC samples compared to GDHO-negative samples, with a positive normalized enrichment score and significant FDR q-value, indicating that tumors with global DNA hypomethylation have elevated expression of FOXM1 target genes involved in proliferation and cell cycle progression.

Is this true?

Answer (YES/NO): YES